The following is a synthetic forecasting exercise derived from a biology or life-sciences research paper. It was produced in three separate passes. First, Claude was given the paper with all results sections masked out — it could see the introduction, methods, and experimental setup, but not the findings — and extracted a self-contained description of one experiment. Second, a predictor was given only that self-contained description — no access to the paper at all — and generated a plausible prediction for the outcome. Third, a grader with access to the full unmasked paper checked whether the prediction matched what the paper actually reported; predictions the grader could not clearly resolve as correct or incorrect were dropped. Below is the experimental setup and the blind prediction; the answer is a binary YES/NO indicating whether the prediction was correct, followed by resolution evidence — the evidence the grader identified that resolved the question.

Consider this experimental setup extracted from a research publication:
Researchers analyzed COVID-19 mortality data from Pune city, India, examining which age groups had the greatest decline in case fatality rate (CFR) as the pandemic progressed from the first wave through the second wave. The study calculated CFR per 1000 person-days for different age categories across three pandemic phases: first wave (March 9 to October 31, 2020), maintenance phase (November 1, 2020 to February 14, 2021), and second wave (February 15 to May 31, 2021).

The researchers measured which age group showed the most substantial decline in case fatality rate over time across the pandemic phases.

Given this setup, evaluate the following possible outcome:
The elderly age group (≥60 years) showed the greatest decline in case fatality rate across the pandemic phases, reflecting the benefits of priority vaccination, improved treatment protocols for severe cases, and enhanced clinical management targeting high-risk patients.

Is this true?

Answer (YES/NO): NO